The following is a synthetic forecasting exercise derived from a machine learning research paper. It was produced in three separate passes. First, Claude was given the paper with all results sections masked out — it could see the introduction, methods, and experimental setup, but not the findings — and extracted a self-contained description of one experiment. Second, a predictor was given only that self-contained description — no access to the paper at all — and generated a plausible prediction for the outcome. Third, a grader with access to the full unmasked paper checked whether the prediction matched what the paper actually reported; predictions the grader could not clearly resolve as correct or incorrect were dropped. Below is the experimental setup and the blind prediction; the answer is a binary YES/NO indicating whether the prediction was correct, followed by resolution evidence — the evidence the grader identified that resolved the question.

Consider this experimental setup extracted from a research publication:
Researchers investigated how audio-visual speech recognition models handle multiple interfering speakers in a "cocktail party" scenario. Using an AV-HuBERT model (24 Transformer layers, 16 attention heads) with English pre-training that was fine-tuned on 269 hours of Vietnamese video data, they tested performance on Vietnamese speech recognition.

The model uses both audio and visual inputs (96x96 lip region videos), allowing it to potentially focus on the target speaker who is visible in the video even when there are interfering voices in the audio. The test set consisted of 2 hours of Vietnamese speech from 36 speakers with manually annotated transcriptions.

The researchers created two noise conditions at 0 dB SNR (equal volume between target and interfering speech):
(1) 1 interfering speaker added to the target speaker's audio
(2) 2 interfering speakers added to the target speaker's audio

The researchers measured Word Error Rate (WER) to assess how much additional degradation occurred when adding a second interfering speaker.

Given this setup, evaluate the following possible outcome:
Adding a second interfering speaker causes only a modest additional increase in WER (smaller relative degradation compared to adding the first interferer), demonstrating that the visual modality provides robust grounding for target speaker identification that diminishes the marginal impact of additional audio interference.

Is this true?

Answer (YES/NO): YES